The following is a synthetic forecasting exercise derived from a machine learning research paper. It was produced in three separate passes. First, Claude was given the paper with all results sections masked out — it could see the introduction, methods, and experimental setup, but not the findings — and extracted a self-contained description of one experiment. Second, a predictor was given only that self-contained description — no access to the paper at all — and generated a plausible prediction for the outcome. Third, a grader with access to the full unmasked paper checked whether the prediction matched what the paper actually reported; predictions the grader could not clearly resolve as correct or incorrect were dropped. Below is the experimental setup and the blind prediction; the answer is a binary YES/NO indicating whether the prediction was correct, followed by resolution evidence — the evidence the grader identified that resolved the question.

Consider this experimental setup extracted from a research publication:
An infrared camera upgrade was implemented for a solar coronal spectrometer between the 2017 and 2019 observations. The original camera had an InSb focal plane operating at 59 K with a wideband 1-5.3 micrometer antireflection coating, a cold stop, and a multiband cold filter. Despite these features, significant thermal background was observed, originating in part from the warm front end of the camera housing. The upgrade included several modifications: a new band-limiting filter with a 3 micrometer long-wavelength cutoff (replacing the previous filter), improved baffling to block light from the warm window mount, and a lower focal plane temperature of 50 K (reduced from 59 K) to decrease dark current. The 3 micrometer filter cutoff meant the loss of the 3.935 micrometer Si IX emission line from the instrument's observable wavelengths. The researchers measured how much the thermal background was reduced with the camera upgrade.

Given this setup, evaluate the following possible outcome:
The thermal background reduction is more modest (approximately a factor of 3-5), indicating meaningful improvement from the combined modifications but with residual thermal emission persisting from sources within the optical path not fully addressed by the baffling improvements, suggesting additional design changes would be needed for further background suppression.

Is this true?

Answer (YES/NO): NO